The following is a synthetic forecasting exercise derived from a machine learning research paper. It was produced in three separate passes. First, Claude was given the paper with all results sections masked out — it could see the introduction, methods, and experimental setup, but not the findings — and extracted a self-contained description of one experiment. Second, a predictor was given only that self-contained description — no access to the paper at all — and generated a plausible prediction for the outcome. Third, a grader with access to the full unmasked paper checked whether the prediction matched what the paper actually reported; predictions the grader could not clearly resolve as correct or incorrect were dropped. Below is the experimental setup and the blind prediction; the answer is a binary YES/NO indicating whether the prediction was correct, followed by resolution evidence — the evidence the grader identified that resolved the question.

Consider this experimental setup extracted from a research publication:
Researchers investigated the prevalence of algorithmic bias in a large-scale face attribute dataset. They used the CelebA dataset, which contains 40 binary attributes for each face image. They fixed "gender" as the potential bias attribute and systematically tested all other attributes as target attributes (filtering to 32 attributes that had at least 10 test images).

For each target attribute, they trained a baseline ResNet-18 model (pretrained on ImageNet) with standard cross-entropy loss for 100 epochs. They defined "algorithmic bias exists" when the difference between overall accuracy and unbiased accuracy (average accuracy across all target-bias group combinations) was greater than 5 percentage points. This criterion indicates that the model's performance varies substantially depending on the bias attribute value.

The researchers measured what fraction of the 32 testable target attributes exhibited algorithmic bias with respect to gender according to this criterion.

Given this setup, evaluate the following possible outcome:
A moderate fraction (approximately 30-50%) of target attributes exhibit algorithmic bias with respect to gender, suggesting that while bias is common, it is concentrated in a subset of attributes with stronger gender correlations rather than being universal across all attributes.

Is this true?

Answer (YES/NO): NO